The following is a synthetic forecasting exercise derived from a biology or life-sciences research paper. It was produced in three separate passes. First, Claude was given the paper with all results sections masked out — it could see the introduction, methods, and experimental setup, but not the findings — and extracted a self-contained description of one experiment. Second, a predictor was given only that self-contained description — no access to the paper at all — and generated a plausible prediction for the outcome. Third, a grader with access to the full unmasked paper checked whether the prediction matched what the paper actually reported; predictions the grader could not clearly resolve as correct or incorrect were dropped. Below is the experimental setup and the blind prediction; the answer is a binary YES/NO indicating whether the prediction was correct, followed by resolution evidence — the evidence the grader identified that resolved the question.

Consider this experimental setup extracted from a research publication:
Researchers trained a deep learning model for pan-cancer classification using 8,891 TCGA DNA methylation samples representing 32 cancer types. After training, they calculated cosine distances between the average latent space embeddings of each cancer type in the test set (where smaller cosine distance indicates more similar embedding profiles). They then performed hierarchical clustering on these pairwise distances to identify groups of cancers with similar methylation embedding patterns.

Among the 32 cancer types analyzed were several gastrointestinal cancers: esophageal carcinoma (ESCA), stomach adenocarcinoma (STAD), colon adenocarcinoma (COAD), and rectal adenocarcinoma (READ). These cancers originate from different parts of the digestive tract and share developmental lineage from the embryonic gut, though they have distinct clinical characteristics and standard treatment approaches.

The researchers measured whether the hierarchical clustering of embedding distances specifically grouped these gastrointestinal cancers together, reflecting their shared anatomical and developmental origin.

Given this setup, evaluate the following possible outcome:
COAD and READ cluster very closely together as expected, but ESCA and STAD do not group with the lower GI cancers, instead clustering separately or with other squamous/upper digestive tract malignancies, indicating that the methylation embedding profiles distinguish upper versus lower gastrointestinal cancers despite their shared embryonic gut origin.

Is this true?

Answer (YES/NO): YES